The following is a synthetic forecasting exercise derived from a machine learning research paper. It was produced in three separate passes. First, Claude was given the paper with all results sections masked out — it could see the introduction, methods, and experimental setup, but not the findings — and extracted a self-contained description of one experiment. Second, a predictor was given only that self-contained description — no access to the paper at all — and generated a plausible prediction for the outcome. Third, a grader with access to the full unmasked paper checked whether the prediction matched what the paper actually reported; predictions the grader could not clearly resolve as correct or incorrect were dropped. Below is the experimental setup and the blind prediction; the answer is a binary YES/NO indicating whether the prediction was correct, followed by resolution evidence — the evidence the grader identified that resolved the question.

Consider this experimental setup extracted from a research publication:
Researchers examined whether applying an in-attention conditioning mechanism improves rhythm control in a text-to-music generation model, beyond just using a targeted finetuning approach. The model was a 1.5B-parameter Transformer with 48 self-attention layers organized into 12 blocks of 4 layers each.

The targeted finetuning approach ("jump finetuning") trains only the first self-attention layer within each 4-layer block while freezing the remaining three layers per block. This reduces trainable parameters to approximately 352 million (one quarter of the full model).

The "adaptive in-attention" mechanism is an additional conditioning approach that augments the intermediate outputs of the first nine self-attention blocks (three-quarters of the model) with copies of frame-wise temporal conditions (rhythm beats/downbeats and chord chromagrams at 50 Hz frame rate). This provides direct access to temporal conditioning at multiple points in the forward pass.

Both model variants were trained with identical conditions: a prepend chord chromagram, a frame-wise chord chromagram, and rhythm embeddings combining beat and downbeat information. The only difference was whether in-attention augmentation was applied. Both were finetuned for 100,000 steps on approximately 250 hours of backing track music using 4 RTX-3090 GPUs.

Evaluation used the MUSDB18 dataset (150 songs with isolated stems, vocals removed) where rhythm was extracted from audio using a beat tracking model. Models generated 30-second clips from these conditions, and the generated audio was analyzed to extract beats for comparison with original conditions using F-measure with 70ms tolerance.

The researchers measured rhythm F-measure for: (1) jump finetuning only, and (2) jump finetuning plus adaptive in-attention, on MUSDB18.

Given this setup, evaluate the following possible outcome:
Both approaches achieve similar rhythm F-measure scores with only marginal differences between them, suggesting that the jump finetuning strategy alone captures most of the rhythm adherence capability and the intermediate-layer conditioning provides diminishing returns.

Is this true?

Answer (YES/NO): NO